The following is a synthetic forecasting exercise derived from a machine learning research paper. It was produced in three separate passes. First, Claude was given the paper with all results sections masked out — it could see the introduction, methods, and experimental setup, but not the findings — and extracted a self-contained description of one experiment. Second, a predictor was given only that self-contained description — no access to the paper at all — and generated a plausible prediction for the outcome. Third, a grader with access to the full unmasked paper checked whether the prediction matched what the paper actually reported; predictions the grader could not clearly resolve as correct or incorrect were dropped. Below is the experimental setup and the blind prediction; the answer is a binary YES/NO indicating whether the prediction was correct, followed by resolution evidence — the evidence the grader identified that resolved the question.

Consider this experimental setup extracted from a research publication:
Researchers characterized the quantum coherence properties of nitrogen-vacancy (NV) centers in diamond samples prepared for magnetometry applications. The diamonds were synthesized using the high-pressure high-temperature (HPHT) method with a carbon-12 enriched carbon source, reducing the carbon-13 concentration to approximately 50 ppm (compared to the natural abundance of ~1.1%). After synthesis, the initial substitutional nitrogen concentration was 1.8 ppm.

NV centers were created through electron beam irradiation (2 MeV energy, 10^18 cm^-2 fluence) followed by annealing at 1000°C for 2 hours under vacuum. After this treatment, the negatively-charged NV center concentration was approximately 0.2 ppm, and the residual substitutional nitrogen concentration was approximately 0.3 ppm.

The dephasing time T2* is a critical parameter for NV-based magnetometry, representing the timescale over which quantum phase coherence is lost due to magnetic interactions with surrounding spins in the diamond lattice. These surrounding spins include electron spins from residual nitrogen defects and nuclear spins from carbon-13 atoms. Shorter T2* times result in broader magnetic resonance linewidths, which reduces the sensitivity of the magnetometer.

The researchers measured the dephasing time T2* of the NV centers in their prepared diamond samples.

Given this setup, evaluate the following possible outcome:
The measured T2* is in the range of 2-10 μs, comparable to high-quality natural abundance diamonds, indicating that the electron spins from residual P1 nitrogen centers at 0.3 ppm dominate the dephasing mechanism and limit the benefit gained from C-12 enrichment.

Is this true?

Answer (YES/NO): YES